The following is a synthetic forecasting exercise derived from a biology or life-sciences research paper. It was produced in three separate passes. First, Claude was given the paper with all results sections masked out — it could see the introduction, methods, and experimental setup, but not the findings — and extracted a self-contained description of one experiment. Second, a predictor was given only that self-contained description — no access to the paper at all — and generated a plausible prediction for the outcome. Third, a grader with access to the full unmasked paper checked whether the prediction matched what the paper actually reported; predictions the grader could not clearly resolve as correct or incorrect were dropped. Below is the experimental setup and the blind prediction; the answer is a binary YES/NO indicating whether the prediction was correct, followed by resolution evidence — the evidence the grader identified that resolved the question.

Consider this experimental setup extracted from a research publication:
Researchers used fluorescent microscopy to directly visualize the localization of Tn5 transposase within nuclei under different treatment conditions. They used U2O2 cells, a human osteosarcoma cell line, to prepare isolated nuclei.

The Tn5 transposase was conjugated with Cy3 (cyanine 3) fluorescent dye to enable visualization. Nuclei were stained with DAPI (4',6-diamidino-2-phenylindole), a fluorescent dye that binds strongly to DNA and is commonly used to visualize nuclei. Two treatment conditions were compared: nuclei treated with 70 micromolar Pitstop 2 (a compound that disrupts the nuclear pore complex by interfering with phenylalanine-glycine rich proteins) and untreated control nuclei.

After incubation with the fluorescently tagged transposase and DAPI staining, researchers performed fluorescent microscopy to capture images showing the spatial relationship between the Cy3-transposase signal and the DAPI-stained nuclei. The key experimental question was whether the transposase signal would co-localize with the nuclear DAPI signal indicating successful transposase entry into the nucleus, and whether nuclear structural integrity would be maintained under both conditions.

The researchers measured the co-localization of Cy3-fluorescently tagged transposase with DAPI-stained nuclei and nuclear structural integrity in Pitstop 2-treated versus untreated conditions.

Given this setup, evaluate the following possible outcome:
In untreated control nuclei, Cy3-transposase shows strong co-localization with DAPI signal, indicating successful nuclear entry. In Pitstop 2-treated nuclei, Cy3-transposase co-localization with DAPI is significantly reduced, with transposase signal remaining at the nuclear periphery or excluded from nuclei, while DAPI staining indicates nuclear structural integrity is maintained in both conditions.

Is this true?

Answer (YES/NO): NO